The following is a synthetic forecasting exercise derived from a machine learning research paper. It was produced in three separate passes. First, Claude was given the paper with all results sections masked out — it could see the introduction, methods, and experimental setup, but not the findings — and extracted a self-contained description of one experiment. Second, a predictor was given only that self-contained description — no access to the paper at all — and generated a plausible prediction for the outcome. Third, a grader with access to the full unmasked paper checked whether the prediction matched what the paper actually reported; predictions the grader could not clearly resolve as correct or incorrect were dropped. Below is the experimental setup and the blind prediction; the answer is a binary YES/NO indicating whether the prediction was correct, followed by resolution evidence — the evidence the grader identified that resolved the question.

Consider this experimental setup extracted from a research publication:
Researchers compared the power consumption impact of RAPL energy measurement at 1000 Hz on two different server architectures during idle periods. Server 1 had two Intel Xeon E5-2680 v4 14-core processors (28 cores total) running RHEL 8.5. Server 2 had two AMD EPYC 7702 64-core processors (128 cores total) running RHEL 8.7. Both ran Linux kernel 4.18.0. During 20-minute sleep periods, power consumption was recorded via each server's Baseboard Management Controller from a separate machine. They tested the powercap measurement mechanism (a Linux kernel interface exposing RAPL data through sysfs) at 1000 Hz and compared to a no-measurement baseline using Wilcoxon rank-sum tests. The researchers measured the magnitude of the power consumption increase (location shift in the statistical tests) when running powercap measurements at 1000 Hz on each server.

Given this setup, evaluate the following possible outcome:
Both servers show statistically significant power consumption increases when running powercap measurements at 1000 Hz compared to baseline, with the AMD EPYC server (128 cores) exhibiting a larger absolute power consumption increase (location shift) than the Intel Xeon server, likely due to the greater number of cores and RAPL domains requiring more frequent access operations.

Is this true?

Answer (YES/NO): NO